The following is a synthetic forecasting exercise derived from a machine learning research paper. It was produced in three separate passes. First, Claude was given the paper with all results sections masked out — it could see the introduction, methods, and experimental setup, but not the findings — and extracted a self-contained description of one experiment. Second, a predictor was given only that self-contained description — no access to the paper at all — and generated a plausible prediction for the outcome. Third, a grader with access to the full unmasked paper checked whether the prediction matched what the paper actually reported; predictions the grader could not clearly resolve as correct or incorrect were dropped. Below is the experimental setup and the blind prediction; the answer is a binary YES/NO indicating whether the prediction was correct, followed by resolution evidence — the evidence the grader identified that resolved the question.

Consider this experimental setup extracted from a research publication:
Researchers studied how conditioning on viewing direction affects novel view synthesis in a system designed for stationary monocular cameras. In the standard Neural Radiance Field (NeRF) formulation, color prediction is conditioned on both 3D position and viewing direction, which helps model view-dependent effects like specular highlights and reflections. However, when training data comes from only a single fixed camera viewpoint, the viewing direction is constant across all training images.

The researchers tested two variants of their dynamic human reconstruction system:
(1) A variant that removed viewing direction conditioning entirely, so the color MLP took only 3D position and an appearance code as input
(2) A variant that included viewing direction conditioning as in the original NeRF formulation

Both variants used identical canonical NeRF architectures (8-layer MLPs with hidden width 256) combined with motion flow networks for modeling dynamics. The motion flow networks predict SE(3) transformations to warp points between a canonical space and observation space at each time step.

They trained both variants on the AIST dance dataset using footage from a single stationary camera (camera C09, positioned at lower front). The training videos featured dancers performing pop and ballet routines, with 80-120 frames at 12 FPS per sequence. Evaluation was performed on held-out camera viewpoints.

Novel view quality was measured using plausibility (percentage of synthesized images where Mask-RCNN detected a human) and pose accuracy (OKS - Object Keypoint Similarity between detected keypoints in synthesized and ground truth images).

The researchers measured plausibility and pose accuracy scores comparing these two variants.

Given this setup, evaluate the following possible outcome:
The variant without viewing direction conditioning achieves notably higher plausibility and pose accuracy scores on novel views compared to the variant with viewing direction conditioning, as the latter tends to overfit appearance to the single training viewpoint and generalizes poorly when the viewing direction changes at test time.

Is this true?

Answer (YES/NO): YES